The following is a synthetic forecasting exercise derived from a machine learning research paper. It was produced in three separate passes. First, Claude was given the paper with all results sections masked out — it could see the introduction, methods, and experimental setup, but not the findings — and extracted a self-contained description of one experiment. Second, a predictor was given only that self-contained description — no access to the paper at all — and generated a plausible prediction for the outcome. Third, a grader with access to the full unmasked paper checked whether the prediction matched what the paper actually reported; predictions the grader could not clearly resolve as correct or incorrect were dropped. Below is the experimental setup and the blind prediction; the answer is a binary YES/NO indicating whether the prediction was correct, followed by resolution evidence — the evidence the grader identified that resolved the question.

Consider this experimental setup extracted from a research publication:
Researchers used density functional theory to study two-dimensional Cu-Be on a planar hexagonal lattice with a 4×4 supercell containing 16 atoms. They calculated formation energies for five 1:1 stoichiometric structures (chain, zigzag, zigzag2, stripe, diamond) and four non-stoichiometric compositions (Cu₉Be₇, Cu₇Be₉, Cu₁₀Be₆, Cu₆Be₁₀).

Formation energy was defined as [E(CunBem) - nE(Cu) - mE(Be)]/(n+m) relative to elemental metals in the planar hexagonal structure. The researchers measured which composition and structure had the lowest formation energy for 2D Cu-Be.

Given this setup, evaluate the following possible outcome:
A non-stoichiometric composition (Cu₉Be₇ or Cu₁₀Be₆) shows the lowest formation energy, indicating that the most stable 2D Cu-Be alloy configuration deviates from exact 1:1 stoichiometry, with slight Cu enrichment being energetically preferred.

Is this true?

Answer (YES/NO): NO